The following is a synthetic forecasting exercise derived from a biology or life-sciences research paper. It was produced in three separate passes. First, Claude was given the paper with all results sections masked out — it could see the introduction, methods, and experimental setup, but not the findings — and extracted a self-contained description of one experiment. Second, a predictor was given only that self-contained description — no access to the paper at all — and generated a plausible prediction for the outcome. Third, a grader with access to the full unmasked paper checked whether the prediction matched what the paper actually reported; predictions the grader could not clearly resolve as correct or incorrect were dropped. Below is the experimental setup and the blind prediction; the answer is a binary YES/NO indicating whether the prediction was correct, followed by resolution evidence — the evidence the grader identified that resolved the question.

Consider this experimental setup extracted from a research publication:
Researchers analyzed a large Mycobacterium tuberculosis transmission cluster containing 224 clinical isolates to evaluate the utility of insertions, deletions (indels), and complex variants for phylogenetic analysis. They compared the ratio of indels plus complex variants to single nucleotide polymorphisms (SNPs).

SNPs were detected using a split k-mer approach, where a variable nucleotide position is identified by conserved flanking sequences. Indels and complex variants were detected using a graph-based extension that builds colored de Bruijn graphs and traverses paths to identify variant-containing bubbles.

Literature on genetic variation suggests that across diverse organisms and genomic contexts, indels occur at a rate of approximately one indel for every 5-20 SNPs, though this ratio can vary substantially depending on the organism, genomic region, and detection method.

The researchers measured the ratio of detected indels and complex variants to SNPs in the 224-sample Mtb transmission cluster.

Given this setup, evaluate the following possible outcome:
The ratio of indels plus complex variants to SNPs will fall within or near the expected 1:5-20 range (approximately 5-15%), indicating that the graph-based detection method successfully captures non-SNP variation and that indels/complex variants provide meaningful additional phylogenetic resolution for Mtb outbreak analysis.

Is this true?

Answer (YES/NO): YES